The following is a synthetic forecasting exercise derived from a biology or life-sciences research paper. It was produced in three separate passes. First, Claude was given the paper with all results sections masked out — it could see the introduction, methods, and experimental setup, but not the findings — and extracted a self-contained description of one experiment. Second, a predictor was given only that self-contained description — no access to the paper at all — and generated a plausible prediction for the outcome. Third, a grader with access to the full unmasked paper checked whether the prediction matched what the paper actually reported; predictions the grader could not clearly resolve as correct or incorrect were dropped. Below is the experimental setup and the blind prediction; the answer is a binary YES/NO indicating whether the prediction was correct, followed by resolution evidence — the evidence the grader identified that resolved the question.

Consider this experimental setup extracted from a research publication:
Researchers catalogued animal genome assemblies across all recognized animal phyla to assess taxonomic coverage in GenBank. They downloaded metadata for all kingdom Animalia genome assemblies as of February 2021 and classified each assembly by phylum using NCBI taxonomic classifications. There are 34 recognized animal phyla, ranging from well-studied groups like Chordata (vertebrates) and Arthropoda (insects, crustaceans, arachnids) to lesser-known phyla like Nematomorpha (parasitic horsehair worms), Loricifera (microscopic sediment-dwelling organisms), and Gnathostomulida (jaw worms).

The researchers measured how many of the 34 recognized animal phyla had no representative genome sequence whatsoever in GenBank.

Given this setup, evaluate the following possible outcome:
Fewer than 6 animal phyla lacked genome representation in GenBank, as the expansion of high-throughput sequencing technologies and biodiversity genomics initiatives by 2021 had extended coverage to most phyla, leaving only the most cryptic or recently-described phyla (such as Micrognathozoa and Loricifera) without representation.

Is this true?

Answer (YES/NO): NO